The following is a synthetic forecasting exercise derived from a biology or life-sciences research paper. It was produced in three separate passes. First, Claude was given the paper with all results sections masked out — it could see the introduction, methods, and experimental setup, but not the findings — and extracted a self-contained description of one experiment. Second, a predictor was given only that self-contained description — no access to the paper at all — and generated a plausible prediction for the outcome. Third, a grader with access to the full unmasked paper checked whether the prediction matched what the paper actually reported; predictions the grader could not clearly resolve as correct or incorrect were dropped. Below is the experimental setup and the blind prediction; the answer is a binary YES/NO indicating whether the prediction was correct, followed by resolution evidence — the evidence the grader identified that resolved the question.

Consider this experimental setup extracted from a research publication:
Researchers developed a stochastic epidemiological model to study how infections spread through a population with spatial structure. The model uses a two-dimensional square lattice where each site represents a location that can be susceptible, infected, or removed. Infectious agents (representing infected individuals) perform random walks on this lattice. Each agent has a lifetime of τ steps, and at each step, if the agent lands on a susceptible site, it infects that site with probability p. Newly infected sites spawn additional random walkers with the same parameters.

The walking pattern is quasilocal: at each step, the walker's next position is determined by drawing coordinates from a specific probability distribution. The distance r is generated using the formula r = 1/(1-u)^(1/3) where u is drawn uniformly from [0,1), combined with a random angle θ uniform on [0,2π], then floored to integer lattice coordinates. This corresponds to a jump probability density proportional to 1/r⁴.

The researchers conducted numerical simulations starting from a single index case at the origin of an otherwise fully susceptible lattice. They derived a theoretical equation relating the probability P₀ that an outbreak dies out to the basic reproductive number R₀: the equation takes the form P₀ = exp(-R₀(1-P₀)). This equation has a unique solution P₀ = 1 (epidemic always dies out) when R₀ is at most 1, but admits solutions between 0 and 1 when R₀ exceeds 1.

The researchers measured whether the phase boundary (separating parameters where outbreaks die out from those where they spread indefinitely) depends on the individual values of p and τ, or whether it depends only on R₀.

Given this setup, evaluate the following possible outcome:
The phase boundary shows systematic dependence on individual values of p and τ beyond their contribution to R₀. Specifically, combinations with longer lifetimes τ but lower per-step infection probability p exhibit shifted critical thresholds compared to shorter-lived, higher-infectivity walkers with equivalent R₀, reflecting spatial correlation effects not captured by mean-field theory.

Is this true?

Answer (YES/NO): NO